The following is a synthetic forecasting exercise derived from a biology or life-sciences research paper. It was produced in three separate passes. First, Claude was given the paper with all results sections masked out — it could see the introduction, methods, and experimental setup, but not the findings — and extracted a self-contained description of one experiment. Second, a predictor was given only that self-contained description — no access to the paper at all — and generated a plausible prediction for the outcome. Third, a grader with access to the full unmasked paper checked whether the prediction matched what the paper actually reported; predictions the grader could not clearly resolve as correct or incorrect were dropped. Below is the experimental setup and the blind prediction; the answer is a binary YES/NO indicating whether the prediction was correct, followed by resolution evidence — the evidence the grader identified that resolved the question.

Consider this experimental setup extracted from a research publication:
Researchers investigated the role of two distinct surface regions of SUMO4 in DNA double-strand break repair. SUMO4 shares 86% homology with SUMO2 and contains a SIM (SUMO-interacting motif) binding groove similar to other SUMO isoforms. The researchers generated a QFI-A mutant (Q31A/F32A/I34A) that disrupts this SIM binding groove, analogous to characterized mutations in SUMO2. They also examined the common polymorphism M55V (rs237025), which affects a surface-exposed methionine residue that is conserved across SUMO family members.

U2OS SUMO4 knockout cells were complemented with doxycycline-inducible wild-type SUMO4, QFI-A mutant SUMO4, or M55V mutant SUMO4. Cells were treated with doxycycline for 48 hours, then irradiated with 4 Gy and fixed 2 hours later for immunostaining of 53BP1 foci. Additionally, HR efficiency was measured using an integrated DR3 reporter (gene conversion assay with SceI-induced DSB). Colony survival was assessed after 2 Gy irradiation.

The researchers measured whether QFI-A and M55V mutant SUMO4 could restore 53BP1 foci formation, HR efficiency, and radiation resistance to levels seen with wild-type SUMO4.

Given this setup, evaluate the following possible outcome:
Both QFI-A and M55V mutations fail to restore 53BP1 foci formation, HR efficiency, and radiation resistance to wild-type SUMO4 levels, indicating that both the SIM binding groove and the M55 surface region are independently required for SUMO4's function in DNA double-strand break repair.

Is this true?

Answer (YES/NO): YES